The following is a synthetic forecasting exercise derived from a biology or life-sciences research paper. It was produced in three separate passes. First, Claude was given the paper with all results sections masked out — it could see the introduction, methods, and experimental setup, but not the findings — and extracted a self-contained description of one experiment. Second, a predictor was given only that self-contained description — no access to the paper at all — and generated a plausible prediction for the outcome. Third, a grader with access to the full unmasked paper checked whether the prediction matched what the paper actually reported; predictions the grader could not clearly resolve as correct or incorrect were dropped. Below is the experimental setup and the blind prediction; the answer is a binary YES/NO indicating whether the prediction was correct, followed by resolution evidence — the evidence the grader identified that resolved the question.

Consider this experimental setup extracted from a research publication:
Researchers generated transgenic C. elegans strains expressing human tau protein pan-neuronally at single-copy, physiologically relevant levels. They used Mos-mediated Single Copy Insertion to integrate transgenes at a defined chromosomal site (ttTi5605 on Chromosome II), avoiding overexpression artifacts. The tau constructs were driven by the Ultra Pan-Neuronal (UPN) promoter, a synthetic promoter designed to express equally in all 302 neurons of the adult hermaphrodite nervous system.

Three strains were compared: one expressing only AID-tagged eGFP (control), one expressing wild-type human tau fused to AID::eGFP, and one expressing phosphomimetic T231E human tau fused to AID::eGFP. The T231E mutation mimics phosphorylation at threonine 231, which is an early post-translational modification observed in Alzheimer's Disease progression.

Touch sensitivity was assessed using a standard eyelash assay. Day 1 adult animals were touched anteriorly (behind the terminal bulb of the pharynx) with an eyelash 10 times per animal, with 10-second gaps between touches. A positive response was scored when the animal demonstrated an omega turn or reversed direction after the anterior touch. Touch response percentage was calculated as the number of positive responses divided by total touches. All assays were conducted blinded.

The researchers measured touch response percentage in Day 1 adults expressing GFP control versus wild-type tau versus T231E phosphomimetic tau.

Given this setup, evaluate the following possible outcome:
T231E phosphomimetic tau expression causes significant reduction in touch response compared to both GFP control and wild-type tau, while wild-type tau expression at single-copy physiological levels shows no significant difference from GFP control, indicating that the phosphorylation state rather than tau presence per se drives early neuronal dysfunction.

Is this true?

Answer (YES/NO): NO